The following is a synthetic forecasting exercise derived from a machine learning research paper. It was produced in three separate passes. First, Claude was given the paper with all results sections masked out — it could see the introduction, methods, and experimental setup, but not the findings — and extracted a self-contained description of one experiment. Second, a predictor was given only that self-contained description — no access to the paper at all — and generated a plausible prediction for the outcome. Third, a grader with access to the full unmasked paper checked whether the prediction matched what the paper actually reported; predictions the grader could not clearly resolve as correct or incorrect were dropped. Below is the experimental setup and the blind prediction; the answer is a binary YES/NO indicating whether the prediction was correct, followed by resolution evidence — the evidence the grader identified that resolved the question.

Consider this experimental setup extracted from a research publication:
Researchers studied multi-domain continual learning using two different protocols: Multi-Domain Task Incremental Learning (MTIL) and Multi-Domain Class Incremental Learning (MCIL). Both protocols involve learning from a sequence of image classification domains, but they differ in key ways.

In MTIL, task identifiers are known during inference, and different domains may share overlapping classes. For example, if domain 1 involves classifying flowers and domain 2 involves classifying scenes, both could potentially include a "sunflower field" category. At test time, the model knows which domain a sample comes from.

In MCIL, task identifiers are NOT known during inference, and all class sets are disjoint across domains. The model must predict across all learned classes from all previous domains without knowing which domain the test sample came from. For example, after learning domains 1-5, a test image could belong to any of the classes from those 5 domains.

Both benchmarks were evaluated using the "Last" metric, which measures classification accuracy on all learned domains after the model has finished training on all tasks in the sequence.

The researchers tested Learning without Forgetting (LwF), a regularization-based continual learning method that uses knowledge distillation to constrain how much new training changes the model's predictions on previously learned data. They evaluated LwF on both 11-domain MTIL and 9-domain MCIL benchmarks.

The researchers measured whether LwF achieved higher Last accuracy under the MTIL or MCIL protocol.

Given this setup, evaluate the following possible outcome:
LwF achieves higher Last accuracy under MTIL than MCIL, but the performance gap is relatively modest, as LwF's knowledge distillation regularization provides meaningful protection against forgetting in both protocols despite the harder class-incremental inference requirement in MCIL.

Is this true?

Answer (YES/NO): YES